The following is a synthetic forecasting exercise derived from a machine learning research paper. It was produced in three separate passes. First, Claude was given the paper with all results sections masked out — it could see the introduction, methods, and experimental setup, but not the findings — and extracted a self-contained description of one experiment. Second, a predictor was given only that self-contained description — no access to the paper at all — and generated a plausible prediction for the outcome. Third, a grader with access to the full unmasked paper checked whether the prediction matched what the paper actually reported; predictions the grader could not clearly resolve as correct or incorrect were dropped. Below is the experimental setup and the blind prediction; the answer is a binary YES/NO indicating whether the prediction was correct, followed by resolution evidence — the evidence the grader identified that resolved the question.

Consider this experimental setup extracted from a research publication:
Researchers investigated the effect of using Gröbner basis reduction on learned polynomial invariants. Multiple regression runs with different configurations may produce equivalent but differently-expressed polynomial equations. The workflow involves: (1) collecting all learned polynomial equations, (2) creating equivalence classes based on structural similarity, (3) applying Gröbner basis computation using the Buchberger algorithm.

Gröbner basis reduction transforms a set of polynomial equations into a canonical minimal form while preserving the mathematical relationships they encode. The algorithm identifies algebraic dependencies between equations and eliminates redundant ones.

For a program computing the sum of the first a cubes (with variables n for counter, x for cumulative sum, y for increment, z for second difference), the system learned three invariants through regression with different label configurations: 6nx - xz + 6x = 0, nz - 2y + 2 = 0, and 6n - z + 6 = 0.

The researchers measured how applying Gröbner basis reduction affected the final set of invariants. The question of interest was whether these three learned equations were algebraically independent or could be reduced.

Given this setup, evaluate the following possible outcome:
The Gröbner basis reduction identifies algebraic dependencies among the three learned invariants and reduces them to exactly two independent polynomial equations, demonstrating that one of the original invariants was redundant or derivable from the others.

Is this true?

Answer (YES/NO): YES